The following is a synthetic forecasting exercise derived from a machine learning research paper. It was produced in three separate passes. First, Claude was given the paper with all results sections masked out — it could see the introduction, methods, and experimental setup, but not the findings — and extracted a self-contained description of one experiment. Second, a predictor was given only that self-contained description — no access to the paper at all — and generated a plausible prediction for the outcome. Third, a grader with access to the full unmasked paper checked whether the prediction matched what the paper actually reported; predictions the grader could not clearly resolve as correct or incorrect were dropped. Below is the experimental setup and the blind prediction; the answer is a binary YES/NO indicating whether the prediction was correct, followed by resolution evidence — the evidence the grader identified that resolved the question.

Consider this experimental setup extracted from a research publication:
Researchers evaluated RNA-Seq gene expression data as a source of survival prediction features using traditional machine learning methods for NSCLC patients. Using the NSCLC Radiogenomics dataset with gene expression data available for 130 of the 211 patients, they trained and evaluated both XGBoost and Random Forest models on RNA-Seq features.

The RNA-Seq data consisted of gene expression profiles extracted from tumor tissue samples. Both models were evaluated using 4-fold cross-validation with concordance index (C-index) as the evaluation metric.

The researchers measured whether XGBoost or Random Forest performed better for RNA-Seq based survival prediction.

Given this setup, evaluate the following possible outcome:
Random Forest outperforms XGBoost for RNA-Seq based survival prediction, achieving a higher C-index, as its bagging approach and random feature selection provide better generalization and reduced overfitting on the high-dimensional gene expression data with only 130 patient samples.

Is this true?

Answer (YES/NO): YES